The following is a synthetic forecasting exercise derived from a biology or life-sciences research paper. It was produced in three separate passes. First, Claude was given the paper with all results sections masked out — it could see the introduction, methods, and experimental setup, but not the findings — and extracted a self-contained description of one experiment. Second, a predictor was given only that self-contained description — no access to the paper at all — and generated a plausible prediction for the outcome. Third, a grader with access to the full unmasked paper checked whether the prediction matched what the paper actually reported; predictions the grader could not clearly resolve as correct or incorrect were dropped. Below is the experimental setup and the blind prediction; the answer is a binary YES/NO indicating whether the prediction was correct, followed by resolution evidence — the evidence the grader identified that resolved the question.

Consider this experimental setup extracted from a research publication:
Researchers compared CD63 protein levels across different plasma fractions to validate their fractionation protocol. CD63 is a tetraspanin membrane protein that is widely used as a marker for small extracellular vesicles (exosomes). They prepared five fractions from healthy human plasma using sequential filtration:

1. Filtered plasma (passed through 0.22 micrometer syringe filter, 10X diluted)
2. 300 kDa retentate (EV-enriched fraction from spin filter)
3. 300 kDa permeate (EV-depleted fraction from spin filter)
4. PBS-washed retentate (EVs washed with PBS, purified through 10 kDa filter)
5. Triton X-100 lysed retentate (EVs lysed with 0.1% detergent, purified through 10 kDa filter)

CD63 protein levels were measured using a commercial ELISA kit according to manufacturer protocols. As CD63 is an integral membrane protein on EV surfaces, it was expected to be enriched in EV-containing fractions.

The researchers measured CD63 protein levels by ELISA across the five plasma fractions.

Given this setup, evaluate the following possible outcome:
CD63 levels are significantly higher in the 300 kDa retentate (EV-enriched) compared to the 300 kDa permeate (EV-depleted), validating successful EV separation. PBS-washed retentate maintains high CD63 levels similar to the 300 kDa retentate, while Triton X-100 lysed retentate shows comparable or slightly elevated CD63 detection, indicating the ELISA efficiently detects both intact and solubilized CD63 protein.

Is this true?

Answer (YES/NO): NO